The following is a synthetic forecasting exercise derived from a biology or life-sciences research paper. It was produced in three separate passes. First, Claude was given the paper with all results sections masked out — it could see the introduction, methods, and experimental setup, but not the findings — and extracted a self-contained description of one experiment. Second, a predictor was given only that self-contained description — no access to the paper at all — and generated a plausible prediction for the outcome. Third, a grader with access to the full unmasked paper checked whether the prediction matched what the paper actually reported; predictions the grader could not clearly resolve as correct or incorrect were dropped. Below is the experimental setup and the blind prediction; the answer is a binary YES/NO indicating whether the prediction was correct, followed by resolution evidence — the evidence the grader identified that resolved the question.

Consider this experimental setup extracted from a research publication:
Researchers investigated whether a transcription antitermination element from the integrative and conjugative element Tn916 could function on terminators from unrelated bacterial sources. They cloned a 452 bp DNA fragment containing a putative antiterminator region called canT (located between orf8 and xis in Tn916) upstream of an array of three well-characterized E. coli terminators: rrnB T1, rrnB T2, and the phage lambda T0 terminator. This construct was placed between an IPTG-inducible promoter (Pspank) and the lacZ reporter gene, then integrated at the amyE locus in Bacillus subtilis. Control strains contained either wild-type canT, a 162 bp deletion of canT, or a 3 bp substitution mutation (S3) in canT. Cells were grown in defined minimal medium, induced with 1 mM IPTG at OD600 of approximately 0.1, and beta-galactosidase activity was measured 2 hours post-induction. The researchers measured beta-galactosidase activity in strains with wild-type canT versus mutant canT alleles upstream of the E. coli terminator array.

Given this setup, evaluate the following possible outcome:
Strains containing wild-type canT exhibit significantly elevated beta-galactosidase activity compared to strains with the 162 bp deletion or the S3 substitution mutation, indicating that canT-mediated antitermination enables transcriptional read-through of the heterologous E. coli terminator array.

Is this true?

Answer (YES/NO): YES